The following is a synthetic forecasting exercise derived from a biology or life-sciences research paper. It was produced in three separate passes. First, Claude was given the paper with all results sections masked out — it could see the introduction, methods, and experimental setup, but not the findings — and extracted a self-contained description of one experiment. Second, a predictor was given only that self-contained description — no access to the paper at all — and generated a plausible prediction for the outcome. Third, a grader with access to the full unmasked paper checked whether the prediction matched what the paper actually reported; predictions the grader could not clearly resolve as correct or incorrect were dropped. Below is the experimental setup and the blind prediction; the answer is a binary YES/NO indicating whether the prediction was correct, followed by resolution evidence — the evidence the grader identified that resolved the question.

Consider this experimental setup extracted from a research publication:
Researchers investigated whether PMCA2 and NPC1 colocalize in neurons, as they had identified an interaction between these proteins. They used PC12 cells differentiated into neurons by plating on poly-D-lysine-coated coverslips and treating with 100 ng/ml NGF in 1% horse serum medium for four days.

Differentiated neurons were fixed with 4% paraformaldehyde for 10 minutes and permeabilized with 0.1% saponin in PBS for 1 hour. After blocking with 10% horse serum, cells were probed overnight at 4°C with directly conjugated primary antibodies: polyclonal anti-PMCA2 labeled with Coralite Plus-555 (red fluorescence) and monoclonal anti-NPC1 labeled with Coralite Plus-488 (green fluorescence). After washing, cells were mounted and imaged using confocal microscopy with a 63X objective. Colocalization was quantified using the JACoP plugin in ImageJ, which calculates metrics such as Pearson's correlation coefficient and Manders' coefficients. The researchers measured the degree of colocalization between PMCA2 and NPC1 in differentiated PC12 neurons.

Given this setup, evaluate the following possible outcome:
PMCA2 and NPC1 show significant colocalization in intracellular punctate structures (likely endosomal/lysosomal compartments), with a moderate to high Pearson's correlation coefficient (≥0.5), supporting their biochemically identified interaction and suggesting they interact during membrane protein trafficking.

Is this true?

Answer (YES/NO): YES